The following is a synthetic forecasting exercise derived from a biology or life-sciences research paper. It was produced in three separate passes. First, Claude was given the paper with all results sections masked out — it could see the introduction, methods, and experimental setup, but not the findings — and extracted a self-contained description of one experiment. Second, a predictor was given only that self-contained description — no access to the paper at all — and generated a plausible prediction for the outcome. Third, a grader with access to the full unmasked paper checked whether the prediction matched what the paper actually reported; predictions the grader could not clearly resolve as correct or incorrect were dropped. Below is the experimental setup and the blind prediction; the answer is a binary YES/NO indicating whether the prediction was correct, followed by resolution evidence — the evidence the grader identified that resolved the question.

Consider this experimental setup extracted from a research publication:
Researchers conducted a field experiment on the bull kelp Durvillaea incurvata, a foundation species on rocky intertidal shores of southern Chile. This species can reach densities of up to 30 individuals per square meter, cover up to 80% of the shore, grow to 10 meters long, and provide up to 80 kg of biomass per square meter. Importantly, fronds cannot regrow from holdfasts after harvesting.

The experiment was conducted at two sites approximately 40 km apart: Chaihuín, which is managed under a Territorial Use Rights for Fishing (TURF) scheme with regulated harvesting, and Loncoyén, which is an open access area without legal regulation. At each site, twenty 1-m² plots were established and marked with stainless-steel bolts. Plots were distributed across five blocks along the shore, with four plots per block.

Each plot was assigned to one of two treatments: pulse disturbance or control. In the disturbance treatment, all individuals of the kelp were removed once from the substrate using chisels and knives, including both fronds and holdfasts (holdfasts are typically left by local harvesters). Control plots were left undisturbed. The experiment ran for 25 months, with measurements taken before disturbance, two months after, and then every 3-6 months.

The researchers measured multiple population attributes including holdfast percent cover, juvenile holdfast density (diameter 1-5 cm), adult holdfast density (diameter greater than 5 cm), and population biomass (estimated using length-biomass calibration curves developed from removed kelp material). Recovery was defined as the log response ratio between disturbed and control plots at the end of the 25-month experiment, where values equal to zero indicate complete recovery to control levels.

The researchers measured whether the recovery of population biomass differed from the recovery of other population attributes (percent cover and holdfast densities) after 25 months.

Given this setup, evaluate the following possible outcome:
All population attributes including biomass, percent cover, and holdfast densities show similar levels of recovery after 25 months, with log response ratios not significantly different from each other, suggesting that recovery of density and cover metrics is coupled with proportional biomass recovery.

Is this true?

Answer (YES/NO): YES